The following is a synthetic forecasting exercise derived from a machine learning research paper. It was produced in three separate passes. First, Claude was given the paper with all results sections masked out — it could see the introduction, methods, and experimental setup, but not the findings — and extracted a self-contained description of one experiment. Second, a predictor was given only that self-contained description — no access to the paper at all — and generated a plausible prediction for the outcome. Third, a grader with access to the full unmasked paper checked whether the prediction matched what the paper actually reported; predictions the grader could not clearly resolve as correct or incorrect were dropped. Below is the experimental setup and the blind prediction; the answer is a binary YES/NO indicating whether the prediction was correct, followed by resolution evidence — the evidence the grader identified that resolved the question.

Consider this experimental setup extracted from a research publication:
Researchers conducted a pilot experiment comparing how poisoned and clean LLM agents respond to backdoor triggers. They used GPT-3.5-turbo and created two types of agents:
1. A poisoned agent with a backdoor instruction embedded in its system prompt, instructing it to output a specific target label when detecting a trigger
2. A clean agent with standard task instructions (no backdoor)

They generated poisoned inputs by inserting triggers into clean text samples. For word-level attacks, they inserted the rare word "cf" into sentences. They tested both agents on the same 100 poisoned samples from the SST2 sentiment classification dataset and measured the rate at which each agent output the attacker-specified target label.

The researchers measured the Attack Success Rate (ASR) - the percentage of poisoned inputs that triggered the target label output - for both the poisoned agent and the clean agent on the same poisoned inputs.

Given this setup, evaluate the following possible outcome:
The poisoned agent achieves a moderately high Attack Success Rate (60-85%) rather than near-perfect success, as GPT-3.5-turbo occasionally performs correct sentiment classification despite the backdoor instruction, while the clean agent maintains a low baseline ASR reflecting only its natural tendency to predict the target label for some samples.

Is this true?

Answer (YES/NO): NO